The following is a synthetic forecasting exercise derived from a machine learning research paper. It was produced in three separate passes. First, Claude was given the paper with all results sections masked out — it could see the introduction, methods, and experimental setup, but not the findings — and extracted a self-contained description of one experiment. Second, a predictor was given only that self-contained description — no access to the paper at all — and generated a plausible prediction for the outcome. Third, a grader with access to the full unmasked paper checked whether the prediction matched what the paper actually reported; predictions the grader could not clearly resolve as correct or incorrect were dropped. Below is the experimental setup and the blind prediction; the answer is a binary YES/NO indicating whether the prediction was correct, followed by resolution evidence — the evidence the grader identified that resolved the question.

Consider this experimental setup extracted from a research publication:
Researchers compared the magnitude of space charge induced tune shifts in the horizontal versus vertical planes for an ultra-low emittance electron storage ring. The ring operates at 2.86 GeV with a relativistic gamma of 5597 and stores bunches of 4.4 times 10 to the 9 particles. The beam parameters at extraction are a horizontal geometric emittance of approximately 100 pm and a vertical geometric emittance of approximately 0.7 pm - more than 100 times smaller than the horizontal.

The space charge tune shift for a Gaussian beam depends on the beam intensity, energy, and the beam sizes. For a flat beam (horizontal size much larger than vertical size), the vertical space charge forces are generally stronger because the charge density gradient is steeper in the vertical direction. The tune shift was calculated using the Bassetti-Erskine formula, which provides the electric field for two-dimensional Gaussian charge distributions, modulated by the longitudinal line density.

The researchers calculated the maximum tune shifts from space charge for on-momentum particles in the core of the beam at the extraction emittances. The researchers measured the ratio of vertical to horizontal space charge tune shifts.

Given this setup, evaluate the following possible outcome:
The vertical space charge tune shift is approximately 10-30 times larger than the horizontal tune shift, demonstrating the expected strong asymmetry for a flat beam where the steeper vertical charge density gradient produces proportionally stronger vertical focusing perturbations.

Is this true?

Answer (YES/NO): NO